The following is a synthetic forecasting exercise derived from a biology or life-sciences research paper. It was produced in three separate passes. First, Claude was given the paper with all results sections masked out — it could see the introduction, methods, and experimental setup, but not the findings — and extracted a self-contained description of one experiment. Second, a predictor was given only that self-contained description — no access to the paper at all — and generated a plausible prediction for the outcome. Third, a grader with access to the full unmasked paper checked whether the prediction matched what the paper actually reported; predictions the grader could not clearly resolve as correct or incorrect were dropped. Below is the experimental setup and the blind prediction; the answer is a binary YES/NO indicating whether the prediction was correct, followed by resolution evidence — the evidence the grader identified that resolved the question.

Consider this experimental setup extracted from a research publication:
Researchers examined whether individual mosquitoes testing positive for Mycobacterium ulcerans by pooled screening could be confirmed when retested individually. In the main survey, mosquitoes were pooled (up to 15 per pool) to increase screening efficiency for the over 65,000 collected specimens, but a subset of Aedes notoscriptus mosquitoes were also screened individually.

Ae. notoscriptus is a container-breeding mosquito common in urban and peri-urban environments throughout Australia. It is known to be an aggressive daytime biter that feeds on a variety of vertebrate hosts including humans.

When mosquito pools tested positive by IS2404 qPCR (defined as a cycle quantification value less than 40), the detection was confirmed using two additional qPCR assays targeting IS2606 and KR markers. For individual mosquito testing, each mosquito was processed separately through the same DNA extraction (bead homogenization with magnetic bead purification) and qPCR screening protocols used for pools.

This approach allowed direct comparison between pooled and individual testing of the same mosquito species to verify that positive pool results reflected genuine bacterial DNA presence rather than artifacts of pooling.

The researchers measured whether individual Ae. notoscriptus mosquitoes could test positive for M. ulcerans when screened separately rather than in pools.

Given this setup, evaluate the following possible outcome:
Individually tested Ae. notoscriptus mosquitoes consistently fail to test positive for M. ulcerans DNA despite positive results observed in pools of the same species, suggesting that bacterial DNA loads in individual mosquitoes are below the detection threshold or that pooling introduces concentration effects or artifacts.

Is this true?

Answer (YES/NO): NO